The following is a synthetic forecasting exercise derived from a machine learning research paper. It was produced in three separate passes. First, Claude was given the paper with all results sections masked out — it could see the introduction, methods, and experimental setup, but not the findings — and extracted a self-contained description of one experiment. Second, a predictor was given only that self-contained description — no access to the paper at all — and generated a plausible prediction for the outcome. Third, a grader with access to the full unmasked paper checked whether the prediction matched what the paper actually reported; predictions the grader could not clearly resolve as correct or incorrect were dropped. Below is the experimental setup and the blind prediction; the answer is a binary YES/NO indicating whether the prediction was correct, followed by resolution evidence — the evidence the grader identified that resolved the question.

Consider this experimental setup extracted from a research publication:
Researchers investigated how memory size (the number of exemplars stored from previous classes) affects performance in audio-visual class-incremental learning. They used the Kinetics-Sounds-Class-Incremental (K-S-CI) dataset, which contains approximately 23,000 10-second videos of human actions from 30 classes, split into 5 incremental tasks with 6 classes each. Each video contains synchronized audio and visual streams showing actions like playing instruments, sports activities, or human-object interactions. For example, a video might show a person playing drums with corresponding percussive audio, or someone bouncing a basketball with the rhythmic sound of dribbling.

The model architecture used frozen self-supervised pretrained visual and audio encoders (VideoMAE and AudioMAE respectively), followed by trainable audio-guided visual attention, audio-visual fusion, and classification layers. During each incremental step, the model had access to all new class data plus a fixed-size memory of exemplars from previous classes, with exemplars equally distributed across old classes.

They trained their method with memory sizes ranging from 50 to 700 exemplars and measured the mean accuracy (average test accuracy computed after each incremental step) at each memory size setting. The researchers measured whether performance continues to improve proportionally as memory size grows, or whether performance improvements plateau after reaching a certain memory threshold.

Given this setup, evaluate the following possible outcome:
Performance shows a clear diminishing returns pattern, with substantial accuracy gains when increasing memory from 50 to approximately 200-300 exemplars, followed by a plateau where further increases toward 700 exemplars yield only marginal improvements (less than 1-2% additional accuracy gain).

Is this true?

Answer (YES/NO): NO